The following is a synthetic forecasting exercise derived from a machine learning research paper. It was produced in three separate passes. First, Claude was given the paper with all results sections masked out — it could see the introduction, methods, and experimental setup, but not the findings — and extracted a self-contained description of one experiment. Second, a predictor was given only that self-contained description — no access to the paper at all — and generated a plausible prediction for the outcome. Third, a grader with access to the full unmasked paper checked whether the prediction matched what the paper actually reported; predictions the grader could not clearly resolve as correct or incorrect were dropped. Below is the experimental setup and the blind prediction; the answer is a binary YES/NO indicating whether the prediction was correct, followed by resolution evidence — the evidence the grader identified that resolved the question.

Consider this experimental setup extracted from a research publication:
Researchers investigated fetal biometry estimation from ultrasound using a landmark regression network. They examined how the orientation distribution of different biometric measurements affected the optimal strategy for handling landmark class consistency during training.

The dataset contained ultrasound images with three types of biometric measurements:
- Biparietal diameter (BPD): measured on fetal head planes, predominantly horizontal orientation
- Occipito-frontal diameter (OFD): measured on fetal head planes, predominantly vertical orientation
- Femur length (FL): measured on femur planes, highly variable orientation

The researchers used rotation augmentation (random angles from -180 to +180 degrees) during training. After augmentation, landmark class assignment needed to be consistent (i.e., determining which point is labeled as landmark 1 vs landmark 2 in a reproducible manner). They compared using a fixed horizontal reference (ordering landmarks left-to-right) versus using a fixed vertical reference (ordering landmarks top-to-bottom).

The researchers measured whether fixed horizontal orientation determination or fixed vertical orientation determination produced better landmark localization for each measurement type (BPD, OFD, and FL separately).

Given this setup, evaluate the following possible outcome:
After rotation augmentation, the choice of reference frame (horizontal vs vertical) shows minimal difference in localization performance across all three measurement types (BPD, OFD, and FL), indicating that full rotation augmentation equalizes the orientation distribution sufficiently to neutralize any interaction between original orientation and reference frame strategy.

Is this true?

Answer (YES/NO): NO